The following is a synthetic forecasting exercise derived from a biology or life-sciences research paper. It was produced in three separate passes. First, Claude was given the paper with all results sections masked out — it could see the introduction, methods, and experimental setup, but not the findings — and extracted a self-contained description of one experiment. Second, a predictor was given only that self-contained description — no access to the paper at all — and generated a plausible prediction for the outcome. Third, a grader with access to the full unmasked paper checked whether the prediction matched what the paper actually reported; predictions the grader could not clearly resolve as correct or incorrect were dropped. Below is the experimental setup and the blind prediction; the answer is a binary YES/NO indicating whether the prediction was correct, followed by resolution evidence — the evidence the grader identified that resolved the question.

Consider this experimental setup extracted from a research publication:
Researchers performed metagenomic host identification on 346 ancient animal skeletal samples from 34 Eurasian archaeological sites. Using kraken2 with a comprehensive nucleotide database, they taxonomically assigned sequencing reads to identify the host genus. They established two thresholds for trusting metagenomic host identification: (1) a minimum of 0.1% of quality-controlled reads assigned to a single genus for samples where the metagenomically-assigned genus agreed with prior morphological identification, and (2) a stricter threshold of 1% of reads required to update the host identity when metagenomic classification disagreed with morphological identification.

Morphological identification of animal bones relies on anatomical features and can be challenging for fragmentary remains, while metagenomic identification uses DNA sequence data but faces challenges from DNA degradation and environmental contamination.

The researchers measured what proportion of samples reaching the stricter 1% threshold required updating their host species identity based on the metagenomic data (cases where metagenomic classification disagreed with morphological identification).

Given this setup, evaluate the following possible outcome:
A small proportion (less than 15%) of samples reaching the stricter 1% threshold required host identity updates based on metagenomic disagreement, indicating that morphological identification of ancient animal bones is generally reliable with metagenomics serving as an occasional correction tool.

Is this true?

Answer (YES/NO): NO